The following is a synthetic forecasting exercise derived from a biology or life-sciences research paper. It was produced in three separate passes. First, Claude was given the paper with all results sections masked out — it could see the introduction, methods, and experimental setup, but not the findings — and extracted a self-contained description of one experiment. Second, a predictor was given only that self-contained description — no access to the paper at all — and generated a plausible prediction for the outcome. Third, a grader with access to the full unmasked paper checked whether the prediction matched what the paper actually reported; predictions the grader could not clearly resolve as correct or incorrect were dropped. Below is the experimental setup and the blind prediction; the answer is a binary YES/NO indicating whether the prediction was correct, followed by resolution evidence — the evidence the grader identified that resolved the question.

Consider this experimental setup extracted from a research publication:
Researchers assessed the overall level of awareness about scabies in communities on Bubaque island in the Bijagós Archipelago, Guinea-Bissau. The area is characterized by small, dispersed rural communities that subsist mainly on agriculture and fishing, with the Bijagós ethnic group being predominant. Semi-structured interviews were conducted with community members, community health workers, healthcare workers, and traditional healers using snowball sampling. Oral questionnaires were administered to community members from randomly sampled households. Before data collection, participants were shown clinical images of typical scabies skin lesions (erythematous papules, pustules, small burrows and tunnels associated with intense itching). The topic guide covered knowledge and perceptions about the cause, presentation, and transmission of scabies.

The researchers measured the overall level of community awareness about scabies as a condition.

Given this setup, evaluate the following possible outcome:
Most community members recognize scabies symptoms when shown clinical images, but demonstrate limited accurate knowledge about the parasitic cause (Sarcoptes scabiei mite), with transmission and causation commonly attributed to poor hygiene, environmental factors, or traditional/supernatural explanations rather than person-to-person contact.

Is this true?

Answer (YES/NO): NO